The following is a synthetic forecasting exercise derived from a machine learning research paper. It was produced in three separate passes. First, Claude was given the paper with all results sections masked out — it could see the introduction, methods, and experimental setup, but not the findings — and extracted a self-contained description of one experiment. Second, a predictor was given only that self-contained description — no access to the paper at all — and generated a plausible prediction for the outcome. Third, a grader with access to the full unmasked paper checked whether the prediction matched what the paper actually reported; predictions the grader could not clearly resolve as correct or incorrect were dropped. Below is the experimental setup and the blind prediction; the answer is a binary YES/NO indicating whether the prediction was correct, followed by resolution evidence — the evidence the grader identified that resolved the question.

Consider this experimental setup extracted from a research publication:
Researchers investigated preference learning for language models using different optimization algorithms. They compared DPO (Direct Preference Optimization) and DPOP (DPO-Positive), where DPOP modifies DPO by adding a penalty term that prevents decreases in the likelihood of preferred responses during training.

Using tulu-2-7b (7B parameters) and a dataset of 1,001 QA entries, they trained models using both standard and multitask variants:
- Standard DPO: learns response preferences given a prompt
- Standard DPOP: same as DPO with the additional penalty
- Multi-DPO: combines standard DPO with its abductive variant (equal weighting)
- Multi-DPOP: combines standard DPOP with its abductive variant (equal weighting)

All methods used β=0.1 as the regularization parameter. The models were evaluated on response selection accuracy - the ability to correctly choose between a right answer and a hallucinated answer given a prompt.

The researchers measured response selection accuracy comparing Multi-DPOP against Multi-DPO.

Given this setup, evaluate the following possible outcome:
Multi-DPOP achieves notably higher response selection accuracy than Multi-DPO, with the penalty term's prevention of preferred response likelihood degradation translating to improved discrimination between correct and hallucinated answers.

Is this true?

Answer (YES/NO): NO